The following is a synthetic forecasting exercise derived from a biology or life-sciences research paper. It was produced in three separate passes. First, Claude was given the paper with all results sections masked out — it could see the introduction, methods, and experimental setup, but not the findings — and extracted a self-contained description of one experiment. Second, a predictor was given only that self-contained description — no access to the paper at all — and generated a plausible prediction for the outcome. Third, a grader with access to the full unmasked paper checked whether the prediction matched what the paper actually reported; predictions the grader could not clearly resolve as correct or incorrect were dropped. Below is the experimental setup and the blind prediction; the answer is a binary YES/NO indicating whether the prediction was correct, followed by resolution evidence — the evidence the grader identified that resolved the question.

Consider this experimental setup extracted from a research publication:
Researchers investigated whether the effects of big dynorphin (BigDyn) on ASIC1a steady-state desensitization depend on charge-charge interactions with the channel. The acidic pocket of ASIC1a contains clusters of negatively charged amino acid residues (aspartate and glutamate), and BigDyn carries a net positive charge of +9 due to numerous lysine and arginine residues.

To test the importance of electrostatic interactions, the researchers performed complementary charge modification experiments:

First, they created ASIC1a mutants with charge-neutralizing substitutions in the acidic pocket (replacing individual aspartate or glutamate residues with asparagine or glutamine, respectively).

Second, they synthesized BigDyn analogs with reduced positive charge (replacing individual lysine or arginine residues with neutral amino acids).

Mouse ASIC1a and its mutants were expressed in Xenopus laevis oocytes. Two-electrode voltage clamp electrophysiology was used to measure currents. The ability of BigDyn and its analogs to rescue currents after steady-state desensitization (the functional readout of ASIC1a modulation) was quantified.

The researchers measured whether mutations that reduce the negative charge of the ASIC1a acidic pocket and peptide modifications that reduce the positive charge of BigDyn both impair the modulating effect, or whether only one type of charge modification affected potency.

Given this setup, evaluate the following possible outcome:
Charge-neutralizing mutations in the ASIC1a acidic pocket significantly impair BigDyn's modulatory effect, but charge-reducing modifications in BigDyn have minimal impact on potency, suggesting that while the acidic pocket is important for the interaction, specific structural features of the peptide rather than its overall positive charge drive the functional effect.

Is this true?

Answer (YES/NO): NO